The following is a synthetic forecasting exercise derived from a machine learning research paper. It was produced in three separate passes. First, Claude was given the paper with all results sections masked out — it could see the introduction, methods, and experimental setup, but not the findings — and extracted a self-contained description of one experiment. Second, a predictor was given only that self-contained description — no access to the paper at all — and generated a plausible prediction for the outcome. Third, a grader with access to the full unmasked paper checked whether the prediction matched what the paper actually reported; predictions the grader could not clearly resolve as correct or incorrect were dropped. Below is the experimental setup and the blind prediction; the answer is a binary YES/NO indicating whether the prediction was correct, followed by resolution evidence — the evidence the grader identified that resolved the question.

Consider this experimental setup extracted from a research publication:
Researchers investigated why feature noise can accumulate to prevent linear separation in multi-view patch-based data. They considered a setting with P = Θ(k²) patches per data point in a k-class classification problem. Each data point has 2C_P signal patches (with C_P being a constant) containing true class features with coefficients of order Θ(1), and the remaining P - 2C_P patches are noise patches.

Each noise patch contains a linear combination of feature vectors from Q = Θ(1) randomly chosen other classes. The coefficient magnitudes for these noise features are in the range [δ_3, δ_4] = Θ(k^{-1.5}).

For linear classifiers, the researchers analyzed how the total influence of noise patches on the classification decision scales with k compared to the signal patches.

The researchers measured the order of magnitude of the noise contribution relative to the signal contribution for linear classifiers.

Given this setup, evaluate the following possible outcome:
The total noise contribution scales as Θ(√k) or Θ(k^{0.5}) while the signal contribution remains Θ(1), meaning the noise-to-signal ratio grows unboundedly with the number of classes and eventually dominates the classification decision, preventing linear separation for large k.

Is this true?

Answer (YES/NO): YES